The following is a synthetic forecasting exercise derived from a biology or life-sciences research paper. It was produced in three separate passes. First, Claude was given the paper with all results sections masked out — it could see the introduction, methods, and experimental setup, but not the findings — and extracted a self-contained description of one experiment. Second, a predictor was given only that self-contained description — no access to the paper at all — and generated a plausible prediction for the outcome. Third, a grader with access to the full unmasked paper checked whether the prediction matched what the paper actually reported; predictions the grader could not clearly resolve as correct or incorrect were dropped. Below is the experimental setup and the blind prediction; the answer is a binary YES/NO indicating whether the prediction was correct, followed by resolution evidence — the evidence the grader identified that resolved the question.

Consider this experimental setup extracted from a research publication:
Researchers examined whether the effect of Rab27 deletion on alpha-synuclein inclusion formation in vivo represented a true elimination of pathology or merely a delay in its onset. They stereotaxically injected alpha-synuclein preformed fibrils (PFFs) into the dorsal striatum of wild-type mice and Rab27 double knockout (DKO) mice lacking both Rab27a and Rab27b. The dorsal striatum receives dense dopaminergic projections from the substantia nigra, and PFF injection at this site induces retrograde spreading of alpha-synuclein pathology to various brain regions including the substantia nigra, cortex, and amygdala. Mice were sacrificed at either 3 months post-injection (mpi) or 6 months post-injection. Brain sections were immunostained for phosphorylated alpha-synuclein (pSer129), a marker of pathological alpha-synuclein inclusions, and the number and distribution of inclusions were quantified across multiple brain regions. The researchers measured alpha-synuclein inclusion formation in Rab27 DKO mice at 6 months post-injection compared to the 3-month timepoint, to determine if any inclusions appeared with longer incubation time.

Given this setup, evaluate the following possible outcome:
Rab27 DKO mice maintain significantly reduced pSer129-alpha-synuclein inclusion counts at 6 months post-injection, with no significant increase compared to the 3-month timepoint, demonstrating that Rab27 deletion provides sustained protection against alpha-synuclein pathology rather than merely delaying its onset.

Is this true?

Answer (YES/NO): YES